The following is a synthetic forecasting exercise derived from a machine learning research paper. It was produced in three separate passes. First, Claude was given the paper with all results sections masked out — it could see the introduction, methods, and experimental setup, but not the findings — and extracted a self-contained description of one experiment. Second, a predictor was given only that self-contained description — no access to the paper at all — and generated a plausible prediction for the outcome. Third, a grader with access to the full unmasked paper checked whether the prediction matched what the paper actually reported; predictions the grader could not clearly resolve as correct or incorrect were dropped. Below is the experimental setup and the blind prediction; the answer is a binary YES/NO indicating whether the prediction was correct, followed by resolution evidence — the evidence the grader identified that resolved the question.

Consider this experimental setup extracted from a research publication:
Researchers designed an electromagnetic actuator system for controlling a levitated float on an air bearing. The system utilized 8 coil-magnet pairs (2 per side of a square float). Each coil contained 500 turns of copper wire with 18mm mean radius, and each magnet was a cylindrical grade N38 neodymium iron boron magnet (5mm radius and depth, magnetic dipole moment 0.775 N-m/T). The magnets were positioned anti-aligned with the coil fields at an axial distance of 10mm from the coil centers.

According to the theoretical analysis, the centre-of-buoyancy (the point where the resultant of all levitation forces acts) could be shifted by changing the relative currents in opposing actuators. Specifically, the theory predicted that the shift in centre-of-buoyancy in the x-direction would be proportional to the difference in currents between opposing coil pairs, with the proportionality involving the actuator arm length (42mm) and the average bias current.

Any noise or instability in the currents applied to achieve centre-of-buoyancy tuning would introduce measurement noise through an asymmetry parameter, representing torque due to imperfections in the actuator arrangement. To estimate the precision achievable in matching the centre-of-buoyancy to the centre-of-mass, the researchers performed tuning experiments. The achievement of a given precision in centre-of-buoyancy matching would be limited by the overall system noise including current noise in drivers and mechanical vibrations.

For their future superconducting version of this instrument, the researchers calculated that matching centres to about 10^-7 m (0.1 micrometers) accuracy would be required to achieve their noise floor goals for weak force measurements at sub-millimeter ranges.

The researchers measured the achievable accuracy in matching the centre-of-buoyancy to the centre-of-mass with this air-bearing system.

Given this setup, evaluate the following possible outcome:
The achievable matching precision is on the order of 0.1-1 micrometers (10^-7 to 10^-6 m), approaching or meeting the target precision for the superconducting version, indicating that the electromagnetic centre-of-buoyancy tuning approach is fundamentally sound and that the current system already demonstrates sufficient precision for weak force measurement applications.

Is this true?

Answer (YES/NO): NO